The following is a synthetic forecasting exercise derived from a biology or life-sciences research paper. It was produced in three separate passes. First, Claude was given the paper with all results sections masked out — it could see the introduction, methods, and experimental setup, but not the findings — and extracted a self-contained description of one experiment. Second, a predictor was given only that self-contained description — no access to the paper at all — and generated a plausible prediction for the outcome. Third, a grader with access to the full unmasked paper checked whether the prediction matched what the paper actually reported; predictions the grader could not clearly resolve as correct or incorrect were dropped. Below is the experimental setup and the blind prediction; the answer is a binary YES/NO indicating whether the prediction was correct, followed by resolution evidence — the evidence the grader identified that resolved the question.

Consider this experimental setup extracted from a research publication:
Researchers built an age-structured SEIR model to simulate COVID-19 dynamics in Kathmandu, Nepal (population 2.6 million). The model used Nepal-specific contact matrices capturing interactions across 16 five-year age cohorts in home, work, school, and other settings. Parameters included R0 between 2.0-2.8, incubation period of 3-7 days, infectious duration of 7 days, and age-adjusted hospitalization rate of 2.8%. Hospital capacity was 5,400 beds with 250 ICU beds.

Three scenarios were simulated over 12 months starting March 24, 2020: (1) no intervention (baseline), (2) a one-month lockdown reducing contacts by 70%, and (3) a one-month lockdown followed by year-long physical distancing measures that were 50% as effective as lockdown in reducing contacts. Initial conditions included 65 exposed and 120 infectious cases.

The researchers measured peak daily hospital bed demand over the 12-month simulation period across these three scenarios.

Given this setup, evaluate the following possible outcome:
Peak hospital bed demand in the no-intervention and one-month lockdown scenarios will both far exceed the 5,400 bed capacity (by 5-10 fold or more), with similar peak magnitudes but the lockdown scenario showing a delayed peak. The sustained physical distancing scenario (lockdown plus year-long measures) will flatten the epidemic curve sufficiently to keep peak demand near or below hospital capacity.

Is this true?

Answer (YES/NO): NO